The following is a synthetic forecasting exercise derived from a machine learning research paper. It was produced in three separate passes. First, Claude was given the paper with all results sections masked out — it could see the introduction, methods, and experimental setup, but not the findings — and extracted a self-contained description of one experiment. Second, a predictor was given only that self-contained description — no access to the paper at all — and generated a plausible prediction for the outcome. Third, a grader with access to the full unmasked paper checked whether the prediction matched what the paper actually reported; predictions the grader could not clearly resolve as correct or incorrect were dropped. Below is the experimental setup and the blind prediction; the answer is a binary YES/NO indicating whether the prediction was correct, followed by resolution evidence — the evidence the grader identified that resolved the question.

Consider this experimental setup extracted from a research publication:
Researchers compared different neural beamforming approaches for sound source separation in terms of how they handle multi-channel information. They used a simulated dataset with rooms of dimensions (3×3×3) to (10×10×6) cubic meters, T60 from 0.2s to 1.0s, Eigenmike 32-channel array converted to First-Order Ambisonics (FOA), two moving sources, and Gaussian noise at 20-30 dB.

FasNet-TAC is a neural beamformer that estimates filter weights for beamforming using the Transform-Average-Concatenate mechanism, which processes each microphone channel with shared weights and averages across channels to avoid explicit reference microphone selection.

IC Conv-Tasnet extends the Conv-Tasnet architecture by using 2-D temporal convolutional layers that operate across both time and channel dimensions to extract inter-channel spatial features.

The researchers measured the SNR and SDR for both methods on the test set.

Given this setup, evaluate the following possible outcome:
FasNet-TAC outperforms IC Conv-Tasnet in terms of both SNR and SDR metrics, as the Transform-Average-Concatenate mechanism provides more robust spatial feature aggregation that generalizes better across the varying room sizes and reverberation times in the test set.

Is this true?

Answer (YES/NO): NO